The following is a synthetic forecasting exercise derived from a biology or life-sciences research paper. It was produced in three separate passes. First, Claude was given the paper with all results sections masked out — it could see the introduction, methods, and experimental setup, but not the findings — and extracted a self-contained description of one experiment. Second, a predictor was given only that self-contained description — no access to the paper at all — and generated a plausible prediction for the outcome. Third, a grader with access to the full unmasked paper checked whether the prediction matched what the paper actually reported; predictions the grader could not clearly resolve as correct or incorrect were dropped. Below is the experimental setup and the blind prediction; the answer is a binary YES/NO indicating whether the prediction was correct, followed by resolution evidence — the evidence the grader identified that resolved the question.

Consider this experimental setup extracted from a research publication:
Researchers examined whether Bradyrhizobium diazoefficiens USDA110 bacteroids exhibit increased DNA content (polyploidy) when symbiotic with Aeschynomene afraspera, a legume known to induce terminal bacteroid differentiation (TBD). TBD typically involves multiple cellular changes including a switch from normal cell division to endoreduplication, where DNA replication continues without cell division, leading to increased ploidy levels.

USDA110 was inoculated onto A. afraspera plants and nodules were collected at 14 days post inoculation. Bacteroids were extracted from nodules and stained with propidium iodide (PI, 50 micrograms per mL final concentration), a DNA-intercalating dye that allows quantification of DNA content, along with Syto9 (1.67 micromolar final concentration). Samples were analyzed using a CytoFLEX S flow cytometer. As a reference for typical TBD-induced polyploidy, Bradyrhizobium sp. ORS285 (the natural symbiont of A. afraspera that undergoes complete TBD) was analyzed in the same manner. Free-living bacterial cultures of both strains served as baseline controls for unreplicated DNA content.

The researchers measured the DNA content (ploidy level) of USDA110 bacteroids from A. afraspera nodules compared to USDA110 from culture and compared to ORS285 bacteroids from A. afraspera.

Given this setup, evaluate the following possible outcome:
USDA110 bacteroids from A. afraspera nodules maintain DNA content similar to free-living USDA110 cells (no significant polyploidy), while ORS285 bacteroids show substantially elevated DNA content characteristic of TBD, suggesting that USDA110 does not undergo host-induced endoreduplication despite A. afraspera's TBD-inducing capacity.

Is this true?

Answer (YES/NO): YES